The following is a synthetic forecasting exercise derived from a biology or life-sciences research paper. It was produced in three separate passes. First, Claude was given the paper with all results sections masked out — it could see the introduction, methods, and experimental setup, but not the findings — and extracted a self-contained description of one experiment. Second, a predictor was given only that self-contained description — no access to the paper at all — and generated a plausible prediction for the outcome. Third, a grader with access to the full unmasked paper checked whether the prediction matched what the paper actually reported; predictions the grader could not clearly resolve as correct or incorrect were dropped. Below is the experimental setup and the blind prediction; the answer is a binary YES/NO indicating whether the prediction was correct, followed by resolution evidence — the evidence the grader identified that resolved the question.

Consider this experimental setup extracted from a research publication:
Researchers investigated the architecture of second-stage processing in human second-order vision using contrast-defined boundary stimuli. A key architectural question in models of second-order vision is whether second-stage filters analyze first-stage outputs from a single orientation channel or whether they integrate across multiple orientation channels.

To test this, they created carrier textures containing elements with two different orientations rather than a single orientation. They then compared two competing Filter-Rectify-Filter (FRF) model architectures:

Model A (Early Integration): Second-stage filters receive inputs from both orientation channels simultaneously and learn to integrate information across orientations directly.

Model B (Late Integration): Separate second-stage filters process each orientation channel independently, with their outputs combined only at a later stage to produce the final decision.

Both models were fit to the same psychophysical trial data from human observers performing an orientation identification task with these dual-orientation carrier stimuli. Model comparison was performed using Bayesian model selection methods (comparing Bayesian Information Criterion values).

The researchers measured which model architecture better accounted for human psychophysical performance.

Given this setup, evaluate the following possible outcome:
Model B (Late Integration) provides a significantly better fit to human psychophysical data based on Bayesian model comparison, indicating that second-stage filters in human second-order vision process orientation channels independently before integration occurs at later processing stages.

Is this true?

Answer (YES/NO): NO